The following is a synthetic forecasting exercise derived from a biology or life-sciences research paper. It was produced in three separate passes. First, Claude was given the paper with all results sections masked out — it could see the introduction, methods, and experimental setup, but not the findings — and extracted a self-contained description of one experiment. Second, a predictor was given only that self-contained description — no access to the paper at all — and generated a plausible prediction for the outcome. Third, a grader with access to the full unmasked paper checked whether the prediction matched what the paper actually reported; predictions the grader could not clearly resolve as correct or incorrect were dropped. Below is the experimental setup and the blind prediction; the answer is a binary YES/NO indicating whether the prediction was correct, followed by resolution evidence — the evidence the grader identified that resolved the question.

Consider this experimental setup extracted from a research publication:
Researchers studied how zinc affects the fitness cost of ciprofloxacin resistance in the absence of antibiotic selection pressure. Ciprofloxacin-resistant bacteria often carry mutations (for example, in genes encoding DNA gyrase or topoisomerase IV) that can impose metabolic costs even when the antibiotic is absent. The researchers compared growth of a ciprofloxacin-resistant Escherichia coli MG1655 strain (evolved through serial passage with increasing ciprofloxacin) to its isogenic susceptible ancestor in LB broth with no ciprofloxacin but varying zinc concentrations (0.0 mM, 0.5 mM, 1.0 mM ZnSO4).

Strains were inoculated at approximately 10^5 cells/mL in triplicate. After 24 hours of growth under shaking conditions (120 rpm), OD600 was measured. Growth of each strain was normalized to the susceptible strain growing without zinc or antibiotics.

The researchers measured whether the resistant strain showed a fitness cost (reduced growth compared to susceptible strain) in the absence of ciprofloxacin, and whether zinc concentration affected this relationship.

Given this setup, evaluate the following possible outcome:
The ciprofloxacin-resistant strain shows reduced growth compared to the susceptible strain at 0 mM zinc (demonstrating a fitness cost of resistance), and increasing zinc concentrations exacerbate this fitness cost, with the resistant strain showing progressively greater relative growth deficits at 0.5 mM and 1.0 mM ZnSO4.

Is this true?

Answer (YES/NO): NO